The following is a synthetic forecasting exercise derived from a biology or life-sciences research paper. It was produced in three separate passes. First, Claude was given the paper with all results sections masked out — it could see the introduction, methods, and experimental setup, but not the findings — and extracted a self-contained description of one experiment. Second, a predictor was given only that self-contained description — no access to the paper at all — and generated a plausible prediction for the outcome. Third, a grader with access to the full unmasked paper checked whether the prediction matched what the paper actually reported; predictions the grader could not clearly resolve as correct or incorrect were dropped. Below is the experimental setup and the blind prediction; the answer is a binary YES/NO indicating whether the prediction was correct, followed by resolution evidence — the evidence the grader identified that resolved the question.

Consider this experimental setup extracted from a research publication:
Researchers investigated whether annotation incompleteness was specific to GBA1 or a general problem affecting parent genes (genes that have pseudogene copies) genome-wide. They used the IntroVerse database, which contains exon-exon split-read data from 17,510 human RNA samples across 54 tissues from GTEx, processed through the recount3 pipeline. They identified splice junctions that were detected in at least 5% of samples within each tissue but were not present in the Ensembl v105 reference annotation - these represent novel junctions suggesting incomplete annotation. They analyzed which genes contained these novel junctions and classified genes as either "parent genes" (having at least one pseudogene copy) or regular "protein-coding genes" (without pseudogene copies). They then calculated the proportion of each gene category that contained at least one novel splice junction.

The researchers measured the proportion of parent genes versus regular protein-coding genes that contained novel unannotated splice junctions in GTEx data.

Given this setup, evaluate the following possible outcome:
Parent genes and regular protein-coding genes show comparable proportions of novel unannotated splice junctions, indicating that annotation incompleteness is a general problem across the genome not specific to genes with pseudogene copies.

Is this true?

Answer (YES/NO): NO